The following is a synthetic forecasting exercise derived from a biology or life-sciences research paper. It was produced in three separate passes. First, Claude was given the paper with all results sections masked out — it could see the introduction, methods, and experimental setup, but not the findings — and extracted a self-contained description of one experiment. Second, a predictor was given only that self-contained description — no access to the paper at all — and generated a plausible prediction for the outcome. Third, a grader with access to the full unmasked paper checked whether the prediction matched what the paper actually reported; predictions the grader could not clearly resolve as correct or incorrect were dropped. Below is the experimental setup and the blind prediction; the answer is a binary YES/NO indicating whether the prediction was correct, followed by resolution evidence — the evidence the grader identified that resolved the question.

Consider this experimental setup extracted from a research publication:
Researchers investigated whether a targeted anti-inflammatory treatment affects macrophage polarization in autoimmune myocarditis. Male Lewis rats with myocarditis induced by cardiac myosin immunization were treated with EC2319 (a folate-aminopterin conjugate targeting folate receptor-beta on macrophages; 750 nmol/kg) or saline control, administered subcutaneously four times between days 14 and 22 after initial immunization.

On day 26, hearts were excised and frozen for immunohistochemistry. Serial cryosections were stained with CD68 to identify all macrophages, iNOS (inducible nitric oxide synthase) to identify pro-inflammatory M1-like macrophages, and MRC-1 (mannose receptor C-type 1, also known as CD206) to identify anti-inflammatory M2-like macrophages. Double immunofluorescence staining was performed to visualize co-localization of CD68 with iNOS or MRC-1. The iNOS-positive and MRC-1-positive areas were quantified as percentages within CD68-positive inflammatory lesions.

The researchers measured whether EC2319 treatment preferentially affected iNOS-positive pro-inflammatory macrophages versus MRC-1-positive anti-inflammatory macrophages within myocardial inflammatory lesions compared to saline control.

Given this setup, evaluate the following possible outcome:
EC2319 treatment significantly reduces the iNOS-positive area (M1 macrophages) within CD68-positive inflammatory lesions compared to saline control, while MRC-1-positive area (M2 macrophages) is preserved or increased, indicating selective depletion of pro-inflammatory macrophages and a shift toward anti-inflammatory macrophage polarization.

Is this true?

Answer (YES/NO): YES